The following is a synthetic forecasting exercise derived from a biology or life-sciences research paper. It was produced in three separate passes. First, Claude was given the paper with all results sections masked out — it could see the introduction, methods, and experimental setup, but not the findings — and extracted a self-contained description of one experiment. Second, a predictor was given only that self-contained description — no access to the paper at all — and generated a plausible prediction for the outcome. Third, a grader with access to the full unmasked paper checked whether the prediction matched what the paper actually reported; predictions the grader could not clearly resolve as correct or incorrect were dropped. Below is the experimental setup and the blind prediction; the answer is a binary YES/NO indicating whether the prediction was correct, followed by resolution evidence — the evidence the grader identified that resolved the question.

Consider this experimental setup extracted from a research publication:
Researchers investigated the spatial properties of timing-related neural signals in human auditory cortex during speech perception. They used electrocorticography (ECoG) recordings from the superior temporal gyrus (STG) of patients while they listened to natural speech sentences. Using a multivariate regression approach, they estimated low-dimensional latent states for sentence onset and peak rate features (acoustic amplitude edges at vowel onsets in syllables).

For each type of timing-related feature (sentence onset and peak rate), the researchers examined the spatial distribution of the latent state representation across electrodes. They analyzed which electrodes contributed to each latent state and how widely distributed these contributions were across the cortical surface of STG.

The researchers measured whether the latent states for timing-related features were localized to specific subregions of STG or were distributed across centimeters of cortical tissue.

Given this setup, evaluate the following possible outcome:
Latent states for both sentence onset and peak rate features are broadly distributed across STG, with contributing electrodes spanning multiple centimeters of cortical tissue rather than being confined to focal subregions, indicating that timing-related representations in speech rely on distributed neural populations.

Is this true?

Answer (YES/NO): NO